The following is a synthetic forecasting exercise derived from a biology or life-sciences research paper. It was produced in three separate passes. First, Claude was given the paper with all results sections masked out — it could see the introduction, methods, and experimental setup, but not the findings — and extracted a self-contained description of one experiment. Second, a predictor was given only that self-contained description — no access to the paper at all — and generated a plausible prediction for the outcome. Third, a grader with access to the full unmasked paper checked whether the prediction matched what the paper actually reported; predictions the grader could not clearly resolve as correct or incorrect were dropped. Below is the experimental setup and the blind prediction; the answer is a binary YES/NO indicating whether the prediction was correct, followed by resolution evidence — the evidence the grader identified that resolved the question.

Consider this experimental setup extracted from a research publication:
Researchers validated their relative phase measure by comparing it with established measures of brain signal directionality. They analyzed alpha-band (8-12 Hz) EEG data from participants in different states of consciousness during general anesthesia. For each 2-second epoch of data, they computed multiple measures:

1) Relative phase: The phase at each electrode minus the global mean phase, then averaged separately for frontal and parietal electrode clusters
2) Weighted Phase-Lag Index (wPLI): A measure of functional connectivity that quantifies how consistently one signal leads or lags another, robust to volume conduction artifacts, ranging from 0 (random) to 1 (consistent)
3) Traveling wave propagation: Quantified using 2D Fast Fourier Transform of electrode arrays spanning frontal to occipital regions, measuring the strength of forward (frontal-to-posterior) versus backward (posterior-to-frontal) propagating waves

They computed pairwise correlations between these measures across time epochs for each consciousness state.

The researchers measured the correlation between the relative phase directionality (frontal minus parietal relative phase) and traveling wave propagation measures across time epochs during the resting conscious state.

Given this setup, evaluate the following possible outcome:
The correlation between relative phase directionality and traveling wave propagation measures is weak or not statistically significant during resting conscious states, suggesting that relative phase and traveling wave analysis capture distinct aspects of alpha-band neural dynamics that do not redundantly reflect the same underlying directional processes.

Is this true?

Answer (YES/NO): NO